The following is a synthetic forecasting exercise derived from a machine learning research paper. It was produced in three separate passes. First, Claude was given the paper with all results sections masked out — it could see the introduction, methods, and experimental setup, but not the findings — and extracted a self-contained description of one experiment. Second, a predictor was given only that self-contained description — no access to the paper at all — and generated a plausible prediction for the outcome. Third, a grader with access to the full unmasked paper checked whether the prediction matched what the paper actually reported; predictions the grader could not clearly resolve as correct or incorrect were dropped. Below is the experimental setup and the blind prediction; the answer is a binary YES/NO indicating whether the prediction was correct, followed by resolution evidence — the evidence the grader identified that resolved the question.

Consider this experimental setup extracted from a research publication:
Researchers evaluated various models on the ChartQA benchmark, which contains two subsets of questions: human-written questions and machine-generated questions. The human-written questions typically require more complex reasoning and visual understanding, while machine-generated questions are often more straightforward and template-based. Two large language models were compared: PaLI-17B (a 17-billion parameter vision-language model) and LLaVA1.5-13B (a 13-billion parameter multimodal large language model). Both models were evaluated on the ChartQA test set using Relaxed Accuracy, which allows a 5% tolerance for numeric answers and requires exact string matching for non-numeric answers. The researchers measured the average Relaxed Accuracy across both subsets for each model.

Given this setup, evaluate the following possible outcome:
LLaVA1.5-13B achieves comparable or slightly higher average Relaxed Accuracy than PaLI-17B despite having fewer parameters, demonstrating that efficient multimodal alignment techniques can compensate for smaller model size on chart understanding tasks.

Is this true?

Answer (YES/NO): NO